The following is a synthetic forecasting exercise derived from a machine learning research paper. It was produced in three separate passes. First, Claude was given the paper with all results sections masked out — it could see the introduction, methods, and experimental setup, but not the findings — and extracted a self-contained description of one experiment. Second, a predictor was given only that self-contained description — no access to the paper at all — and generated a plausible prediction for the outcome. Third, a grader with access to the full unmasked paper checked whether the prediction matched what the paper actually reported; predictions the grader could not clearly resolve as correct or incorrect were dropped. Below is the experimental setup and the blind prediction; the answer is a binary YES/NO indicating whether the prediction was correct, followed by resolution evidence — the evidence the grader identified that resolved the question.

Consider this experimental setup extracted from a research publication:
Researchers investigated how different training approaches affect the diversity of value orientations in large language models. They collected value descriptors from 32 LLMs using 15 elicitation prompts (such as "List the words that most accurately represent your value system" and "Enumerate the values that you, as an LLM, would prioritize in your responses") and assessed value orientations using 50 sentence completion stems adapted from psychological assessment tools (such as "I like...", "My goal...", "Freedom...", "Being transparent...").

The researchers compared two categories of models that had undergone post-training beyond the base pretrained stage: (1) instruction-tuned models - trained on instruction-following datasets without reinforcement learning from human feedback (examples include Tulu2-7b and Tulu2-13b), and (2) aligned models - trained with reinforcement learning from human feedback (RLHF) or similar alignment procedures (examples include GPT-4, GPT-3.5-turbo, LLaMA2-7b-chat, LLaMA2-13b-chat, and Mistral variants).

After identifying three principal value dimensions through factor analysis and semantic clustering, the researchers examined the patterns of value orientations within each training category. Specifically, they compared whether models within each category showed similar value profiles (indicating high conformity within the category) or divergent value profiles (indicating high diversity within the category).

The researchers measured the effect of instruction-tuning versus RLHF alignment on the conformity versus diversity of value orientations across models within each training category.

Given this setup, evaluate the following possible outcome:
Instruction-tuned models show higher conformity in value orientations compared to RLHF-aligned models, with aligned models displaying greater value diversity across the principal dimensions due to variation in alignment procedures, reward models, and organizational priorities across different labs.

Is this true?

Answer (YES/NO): NO